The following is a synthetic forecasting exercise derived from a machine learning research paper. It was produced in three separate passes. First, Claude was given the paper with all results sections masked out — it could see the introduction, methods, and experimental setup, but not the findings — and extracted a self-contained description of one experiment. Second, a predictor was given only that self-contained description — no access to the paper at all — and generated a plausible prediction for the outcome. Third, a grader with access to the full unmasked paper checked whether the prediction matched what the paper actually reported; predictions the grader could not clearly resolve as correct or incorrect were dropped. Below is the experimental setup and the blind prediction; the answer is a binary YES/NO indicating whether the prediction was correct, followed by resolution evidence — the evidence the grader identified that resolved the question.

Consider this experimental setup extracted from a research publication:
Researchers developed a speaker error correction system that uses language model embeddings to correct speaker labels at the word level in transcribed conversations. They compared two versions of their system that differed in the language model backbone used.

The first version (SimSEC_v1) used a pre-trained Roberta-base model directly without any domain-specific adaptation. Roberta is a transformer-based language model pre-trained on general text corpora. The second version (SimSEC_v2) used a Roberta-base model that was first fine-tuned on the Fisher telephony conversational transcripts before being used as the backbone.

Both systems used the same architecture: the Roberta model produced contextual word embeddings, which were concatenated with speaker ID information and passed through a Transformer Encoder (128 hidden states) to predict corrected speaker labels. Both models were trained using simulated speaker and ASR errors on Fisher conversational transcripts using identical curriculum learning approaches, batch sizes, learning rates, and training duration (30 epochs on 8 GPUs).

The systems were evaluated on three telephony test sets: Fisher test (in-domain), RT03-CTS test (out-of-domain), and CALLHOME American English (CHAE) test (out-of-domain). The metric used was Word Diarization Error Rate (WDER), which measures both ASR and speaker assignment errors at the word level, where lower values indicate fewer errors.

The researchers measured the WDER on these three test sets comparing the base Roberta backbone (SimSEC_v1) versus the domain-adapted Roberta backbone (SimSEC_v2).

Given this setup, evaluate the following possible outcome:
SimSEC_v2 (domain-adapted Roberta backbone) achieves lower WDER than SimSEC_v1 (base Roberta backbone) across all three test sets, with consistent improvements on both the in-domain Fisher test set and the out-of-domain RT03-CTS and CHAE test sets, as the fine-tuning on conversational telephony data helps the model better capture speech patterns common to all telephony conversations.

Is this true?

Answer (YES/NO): YES